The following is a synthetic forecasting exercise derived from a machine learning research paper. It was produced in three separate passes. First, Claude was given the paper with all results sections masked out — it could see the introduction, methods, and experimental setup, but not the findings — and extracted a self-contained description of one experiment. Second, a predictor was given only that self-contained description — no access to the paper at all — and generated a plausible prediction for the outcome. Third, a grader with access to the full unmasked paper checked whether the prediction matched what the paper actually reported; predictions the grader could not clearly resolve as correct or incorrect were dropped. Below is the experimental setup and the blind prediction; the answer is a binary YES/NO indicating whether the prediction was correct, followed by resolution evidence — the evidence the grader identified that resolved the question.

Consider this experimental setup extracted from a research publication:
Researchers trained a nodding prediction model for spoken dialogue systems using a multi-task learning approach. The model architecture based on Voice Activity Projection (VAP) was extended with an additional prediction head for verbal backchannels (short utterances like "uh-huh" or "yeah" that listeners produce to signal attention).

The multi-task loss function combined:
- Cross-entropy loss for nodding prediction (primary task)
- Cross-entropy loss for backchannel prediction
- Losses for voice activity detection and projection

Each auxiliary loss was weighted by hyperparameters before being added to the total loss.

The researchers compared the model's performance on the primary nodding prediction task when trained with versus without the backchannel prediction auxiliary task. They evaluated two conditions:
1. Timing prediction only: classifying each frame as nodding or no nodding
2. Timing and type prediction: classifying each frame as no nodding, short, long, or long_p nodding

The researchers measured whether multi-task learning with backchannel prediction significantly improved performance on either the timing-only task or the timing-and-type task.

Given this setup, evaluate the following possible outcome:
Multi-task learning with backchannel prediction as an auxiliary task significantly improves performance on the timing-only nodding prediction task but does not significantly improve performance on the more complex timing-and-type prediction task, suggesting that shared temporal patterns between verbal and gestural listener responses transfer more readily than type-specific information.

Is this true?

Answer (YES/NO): NO